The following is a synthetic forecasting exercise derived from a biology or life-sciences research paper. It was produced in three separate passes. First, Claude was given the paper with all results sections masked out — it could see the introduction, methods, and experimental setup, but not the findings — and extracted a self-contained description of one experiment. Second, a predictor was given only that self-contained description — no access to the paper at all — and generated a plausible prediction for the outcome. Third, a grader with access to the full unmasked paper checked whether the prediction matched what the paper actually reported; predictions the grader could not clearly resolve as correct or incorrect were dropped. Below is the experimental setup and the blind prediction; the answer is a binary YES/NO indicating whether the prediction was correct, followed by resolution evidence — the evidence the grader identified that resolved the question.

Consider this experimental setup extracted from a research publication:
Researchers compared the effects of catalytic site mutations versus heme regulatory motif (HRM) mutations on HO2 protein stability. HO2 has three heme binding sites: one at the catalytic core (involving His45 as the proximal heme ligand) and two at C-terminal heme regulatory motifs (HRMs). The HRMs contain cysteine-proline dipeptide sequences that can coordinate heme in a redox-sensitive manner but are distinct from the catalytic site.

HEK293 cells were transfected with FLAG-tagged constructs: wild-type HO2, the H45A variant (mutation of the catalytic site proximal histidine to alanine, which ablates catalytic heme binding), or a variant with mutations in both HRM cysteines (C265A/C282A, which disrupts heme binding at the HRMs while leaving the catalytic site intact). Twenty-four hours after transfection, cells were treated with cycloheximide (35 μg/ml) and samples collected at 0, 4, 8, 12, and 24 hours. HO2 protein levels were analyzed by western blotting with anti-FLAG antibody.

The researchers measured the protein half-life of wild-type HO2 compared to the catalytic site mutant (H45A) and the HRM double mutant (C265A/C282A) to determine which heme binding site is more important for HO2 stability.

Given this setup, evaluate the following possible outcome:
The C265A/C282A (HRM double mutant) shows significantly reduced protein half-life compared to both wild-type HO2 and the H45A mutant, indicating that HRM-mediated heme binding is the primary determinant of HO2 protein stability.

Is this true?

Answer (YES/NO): NO